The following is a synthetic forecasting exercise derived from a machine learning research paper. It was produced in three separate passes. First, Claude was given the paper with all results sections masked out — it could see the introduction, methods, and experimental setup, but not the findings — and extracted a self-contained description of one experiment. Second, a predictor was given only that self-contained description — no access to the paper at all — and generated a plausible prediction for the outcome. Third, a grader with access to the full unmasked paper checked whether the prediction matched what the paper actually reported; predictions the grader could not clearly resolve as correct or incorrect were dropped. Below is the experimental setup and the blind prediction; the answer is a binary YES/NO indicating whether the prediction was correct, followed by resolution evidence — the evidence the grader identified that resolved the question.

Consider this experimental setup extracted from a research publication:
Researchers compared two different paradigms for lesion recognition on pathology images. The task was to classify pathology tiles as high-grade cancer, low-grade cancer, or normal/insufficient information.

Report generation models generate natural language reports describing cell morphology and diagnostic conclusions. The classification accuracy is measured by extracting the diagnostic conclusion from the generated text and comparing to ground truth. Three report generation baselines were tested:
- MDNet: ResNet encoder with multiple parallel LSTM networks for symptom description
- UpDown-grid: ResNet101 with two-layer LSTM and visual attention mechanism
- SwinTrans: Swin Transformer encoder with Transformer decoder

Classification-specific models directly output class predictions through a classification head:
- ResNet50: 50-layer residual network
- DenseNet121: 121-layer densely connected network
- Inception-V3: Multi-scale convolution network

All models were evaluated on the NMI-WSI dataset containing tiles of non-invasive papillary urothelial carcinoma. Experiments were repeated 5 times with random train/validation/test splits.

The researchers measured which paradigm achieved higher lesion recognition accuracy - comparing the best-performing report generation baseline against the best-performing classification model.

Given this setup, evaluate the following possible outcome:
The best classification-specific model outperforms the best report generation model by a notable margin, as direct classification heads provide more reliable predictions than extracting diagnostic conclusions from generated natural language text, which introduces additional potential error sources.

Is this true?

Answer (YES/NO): NO